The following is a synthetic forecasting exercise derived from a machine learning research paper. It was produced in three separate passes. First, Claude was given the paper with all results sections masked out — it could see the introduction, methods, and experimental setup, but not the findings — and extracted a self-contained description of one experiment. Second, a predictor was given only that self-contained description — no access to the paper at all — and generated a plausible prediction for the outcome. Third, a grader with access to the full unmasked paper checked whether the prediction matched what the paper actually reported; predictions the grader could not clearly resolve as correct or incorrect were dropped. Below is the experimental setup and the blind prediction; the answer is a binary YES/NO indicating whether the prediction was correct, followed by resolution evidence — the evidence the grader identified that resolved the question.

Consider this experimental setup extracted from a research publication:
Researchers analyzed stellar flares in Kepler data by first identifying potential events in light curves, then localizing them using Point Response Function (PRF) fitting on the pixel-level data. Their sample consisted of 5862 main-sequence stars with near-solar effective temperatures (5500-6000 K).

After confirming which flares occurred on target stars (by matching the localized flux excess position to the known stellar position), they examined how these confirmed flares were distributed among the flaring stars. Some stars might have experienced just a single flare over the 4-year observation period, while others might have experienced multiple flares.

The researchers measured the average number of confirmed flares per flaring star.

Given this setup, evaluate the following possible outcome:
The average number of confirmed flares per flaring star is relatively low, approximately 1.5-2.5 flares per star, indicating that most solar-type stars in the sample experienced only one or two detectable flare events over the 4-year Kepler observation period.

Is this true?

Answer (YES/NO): YES